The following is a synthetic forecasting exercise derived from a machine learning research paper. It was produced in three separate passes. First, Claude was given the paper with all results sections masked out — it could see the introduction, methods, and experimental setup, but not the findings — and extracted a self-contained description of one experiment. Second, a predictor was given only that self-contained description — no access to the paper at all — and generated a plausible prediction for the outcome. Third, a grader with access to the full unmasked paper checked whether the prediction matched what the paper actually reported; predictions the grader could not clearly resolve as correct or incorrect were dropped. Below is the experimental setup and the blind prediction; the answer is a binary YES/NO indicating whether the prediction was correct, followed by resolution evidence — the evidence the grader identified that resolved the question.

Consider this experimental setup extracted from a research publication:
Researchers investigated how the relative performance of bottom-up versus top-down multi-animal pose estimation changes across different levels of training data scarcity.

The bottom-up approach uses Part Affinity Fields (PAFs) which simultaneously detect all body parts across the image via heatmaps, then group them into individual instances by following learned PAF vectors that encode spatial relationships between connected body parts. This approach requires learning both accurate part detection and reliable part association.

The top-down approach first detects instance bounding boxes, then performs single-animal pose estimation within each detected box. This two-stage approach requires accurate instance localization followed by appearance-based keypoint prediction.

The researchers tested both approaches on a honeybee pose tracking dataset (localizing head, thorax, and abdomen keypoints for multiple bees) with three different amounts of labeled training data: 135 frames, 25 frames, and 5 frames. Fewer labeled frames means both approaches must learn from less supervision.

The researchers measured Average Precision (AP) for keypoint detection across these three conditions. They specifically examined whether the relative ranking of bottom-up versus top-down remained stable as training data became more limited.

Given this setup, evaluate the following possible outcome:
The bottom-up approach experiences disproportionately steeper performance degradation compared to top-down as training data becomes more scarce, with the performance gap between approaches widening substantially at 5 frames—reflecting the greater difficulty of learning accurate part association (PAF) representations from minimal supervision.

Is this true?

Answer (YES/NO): YES